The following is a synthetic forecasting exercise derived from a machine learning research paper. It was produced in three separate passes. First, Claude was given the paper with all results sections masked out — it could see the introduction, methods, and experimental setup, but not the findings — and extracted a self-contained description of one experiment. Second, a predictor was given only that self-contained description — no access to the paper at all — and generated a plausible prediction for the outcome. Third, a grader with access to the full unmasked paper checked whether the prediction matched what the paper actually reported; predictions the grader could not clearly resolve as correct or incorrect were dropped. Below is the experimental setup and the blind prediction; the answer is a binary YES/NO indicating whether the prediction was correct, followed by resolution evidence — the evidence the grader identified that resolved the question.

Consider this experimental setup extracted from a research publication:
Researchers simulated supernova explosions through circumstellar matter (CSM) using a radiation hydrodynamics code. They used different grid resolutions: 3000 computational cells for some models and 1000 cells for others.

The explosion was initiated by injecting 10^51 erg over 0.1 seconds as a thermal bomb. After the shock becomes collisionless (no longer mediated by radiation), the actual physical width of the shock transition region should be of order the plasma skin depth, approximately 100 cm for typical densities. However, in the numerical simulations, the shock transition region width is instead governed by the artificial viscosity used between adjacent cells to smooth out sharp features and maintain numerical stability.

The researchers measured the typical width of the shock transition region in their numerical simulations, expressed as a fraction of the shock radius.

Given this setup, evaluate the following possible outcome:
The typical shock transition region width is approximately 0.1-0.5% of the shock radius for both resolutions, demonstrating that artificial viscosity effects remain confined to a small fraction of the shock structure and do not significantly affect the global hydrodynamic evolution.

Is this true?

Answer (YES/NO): NO